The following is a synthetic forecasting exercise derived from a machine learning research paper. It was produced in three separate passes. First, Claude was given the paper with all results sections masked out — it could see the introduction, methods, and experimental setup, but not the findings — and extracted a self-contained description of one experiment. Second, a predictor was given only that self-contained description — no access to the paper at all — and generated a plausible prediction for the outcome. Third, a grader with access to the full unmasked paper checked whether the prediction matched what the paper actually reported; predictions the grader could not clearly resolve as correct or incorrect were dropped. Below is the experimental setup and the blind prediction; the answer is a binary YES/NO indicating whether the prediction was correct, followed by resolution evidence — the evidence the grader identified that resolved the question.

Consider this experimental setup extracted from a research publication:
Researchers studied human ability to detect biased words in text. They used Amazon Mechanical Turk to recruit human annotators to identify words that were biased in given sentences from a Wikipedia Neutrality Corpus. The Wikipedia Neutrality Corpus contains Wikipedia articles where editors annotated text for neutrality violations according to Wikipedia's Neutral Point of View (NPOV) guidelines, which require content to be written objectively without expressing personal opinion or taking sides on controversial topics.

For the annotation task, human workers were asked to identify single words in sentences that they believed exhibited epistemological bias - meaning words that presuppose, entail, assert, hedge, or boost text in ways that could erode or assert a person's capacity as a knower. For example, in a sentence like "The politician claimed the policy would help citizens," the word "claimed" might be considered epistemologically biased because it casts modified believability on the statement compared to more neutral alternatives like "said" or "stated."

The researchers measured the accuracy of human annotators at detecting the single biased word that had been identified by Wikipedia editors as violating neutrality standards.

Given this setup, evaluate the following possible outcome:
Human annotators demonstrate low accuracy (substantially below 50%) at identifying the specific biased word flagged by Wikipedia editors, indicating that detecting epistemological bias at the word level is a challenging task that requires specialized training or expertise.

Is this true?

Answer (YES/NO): YES